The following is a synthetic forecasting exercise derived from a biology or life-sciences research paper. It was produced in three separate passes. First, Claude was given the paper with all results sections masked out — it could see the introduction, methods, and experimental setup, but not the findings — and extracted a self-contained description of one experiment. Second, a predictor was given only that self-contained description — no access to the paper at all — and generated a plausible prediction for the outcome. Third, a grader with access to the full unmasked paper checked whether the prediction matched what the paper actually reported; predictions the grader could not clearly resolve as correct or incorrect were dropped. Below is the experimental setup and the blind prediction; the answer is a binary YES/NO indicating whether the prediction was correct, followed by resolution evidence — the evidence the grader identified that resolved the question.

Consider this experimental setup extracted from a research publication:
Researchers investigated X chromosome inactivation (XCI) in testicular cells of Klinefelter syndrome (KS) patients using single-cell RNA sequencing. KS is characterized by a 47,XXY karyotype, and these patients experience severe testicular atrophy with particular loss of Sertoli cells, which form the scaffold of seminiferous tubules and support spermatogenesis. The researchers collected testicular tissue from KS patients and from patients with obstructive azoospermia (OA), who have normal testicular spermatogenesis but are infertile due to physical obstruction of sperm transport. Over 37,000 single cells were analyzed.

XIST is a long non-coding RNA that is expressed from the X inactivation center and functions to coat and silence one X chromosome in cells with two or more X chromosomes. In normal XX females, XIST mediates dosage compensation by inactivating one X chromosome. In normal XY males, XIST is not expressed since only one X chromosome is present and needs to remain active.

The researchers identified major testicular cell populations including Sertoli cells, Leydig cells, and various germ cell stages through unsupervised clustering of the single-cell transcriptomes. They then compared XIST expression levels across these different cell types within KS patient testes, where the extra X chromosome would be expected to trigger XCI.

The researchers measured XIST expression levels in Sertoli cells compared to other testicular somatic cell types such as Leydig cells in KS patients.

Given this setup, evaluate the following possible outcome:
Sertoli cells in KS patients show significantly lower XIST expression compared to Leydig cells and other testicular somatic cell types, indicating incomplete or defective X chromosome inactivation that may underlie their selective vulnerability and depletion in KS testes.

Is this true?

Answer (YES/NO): YES